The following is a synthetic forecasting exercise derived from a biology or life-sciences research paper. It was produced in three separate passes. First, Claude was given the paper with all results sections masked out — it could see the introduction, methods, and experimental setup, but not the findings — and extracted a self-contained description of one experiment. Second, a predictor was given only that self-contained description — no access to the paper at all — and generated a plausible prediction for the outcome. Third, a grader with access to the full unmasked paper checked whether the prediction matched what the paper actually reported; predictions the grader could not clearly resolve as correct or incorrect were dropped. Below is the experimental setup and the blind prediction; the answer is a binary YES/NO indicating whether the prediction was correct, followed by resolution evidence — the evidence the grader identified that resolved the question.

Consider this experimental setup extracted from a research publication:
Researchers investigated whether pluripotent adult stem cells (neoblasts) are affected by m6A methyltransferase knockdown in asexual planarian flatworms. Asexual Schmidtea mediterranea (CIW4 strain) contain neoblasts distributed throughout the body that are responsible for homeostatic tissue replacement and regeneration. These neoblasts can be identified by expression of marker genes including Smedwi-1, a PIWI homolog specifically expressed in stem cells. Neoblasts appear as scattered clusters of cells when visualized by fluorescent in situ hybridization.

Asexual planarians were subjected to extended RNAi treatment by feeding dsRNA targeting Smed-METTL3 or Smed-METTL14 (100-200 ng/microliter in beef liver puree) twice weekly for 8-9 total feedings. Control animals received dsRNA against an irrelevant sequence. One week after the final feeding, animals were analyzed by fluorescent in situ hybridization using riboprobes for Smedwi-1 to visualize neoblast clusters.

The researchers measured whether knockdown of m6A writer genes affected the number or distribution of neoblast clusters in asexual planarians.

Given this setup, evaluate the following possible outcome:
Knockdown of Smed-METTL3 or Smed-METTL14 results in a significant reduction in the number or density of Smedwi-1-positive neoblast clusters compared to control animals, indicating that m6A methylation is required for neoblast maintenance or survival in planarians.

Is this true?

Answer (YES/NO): NO